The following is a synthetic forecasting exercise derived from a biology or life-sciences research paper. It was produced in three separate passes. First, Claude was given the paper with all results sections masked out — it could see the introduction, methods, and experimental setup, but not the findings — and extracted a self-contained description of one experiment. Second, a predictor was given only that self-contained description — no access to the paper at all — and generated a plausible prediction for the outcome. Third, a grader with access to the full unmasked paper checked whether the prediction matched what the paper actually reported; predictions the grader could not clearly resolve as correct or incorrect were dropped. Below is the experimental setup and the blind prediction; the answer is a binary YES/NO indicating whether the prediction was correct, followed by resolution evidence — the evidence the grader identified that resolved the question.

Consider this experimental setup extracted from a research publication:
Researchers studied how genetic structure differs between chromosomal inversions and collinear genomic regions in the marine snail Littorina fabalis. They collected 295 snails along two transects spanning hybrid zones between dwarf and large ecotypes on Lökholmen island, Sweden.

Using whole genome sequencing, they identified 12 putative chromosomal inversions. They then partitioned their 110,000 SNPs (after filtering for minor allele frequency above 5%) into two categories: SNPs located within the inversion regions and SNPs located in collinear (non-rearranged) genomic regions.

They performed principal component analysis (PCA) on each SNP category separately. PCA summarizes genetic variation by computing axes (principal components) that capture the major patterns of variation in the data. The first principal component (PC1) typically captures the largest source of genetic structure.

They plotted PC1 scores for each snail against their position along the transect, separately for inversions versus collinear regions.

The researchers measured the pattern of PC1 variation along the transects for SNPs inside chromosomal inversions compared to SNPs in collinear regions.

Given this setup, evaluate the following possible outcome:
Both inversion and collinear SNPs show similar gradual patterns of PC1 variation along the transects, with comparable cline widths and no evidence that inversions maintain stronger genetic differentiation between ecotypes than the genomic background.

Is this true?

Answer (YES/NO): NO